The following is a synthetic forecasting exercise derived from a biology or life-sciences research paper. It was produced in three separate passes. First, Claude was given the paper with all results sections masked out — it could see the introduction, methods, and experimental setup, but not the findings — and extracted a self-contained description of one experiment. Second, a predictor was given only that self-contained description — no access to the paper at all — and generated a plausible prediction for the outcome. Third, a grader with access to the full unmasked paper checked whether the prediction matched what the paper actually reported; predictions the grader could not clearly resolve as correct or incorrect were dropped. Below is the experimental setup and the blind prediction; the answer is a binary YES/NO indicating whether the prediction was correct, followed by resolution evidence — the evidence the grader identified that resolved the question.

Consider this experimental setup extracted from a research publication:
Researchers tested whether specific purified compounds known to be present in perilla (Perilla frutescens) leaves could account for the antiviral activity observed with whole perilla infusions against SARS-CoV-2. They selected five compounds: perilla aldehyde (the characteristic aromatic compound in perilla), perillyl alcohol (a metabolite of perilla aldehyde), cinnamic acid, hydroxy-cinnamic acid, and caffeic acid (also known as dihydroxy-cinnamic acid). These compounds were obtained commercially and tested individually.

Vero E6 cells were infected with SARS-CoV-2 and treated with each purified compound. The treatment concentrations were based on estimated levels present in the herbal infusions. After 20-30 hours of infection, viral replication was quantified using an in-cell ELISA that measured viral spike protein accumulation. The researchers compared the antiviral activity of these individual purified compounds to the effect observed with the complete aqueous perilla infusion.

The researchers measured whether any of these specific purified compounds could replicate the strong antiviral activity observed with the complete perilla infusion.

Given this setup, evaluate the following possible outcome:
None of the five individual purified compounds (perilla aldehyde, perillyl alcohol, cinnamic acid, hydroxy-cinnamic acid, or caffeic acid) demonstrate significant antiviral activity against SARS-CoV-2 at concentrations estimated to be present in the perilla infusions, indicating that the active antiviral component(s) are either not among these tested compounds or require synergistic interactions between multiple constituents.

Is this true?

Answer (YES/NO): NO